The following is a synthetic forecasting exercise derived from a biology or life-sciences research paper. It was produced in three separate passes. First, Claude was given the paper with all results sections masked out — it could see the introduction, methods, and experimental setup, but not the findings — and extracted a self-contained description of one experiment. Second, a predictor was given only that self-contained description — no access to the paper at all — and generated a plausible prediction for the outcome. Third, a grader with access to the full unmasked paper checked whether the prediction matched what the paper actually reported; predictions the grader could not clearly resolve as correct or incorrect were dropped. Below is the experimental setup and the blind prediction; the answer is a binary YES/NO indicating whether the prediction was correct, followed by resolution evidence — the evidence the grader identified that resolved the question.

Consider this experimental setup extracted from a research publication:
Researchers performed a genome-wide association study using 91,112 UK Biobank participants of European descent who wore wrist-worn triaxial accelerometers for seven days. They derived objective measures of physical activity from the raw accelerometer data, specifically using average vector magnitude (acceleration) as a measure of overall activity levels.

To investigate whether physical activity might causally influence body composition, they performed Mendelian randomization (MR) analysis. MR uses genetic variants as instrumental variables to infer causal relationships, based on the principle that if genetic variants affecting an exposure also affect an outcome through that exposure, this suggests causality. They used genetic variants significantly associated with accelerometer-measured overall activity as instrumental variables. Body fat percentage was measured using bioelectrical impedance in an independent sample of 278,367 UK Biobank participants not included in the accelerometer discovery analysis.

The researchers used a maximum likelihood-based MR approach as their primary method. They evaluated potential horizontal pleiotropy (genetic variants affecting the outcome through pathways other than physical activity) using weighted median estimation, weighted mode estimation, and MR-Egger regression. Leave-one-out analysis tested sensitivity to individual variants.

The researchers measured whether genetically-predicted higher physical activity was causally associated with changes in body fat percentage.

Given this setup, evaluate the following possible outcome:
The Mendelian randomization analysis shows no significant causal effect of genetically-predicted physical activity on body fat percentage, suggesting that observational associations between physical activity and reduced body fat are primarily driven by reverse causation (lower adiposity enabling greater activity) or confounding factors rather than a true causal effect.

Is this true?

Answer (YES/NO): NO